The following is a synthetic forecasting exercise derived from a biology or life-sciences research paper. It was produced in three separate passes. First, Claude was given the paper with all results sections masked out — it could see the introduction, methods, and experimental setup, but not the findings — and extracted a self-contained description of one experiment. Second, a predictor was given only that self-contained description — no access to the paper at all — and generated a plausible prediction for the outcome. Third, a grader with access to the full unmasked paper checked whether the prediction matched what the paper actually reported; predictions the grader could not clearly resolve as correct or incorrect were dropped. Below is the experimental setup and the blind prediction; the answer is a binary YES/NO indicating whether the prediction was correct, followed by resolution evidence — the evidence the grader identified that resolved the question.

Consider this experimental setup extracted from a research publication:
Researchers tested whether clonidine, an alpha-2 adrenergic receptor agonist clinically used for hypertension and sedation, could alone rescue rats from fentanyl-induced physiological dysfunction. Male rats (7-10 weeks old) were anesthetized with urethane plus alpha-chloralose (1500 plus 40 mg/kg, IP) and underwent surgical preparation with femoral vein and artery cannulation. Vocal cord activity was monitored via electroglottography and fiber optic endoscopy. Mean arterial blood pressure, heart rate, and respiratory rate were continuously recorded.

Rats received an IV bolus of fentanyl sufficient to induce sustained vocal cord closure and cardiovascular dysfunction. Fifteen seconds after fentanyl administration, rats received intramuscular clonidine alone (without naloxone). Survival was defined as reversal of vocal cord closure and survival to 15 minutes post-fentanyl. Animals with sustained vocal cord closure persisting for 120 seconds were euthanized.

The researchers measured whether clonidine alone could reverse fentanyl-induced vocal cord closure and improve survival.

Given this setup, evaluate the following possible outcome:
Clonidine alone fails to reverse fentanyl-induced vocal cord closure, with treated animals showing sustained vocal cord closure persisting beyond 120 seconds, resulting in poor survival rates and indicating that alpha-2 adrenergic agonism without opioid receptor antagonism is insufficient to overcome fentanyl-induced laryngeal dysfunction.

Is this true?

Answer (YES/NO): YES